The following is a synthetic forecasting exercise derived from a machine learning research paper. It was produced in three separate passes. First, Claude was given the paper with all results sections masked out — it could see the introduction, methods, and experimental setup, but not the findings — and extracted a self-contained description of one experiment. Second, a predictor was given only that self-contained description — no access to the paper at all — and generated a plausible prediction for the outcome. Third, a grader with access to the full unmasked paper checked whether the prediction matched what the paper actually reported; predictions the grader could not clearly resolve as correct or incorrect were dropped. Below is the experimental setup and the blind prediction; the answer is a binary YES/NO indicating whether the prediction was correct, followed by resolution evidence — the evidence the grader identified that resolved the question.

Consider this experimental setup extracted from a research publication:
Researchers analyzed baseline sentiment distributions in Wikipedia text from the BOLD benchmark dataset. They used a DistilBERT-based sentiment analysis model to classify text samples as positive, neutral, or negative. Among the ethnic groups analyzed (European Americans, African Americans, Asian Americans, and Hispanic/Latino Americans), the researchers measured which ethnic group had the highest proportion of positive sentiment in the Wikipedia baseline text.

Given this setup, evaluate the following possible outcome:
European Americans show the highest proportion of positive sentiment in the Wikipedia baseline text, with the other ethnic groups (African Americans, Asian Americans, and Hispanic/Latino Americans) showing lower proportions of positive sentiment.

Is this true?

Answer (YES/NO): NO